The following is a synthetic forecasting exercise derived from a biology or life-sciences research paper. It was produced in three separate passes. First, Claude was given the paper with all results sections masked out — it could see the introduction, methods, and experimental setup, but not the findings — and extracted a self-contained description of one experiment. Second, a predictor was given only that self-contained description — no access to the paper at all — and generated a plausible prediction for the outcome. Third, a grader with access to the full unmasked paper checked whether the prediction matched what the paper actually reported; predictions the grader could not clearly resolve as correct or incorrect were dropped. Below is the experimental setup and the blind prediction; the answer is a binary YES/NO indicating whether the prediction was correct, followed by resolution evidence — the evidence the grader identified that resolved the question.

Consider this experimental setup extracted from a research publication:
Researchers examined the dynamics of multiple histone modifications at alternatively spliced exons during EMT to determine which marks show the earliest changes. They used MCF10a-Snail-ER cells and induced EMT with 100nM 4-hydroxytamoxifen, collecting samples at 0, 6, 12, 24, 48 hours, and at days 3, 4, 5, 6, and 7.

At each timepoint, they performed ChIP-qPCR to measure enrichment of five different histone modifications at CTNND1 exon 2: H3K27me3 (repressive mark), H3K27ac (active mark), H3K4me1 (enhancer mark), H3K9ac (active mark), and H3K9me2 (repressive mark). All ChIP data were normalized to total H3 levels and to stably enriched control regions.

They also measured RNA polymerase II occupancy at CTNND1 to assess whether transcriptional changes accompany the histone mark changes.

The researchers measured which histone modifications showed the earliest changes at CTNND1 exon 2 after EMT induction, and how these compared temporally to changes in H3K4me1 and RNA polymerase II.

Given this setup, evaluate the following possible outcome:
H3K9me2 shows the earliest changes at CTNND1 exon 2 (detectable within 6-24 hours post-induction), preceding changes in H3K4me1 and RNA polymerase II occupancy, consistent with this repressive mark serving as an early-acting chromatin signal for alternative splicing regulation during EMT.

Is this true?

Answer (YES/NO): NO